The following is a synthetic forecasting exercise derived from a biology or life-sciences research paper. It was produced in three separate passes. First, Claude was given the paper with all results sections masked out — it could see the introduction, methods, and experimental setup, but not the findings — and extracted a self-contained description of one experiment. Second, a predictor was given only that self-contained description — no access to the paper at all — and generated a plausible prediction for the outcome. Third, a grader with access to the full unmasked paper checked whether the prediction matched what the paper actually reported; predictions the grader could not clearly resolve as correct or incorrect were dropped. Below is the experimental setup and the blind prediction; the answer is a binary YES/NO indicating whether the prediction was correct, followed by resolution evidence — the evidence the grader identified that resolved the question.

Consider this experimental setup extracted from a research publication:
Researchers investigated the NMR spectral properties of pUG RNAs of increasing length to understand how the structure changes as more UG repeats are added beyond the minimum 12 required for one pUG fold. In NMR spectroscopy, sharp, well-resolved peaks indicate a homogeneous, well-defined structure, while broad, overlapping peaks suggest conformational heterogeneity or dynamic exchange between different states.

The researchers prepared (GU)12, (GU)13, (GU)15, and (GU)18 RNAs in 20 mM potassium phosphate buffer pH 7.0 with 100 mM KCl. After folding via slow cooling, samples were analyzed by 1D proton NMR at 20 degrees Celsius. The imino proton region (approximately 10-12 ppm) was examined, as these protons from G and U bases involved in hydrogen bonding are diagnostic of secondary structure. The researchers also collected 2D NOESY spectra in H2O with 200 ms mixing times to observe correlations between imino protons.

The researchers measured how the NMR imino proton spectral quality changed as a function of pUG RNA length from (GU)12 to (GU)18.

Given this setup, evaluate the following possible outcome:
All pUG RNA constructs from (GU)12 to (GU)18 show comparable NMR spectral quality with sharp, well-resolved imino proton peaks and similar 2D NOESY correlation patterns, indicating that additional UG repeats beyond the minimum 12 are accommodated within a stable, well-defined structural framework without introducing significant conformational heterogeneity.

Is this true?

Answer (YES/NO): NO